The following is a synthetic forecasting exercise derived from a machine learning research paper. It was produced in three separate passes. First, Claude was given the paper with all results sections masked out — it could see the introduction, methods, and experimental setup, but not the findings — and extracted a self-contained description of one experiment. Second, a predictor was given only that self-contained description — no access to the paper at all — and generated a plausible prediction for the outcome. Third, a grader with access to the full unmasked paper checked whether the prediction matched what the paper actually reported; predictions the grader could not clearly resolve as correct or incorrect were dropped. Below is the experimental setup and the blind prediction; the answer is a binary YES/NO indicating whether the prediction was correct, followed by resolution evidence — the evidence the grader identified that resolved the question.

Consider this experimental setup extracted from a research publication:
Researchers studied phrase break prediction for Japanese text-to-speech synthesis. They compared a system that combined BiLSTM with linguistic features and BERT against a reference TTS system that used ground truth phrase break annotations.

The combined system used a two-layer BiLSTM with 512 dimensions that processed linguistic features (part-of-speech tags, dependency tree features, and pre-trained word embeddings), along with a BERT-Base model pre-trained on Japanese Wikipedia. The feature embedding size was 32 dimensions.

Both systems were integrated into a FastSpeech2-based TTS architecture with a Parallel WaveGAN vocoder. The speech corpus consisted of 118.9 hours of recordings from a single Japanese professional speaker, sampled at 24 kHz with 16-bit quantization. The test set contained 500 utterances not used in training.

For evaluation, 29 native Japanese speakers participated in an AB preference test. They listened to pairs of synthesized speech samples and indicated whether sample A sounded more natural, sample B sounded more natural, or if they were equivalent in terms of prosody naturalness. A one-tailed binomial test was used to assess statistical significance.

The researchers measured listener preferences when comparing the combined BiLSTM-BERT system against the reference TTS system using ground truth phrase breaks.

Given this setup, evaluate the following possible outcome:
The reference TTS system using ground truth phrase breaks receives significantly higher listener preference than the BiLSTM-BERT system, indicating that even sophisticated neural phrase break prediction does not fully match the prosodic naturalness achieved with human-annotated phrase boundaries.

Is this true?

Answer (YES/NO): NO